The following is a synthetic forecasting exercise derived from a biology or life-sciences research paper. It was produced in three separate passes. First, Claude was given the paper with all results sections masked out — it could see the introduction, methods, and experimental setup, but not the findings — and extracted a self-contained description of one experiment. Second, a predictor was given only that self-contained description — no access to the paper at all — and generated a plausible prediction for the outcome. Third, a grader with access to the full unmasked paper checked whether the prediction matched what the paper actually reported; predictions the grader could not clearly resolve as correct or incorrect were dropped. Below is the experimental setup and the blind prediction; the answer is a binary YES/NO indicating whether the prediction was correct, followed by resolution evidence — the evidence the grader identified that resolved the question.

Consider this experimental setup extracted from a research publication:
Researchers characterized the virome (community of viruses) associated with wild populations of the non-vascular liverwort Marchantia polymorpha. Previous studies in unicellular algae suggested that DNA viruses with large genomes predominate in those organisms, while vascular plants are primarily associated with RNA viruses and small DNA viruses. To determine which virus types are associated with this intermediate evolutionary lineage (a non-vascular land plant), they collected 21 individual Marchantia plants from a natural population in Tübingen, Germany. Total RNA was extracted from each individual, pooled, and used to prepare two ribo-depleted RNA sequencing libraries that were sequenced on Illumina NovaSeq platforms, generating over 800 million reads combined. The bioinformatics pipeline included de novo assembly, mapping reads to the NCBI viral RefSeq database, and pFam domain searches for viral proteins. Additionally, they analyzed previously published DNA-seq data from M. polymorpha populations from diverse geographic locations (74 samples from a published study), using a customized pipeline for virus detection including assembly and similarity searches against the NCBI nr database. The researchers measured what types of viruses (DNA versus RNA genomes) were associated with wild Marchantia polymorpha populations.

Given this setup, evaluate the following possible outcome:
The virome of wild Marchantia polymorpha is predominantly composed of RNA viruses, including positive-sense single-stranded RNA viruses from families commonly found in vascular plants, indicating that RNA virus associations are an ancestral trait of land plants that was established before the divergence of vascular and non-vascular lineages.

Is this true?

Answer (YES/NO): NO